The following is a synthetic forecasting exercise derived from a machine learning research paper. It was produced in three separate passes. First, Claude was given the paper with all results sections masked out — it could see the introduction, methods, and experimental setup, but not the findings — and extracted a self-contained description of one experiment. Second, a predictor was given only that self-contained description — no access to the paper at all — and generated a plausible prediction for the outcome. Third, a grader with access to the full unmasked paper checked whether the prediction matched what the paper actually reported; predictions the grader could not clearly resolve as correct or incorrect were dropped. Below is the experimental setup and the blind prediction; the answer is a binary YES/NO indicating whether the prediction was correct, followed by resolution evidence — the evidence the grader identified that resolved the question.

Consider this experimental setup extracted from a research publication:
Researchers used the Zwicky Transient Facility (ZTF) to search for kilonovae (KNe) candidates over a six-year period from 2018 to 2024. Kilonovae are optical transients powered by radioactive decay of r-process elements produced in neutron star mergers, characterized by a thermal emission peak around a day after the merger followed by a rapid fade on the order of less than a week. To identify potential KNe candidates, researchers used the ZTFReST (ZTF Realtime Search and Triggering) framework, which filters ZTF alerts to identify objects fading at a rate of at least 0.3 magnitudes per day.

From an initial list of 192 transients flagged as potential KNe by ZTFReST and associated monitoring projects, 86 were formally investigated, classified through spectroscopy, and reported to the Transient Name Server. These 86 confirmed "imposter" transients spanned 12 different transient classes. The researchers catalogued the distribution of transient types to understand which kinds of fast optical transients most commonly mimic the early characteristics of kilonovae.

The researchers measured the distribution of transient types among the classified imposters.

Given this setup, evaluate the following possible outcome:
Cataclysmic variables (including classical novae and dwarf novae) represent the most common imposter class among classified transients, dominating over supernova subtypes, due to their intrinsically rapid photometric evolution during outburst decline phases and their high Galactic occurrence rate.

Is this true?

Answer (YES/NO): NO